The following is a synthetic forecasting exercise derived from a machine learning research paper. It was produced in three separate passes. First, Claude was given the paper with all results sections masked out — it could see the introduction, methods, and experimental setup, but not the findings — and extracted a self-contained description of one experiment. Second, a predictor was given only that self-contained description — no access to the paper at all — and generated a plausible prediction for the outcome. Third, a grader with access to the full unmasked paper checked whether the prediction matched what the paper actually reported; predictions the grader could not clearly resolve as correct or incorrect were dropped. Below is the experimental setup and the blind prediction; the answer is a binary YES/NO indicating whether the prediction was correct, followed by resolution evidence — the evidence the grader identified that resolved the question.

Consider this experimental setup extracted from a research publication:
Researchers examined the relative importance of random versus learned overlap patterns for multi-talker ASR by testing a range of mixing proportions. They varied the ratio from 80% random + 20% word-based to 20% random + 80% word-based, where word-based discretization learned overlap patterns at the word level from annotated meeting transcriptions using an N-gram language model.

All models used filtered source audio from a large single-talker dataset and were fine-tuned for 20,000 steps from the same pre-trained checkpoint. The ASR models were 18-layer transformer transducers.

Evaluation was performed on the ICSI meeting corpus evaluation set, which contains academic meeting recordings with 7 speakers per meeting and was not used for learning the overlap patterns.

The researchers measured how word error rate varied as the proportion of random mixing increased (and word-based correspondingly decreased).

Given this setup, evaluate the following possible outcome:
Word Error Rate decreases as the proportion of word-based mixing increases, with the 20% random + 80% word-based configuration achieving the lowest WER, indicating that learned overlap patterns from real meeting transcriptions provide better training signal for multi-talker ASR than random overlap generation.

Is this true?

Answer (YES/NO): NO